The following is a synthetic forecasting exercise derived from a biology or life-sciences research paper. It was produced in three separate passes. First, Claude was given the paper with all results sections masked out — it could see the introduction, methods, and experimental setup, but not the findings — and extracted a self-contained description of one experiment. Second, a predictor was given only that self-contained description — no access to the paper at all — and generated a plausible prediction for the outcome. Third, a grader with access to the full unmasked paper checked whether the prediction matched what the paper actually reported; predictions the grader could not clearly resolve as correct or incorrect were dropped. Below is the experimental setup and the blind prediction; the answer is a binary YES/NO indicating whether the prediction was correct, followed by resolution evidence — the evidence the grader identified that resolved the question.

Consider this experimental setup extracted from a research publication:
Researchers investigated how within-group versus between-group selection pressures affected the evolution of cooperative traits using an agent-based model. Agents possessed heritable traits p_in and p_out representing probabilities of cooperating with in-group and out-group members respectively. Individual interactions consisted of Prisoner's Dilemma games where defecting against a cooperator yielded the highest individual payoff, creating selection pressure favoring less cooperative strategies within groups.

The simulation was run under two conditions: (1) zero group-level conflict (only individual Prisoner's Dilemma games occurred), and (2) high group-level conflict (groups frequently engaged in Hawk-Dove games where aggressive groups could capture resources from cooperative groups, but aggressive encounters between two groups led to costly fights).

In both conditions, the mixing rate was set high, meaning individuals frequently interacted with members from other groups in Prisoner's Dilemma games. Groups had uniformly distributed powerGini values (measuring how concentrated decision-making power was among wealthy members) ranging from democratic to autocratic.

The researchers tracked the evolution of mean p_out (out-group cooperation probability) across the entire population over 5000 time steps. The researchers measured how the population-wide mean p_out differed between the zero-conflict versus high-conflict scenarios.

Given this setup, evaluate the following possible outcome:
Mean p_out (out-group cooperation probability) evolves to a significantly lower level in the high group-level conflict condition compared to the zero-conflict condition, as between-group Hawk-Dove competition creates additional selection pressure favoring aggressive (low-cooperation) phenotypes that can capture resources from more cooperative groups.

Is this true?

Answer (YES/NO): NO